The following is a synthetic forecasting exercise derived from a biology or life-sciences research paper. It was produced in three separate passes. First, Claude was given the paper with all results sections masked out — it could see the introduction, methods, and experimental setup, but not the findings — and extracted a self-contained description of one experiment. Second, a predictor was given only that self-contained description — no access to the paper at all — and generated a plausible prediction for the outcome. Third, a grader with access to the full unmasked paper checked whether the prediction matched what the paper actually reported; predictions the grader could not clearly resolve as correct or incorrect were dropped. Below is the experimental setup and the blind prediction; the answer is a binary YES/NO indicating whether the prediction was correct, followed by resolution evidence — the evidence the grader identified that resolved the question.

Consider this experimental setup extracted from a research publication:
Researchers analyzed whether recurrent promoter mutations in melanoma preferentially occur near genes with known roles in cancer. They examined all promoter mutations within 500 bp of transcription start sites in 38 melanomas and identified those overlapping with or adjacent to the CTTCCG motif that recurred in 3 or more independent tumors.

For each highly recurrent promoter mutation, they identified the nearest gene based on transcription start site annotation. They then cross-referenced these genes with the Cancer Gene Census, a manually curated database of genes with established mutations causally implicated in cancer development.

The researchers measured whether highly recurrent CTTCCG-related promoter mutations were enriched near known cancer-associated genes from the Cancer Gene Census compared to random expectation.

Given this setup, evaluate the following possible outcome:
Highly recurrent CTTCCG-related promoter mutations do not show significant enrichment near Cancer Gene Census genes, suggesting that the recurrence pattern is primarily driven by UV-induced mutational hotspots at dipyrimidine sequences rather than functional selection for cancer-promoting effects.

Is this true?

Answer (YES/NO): YES